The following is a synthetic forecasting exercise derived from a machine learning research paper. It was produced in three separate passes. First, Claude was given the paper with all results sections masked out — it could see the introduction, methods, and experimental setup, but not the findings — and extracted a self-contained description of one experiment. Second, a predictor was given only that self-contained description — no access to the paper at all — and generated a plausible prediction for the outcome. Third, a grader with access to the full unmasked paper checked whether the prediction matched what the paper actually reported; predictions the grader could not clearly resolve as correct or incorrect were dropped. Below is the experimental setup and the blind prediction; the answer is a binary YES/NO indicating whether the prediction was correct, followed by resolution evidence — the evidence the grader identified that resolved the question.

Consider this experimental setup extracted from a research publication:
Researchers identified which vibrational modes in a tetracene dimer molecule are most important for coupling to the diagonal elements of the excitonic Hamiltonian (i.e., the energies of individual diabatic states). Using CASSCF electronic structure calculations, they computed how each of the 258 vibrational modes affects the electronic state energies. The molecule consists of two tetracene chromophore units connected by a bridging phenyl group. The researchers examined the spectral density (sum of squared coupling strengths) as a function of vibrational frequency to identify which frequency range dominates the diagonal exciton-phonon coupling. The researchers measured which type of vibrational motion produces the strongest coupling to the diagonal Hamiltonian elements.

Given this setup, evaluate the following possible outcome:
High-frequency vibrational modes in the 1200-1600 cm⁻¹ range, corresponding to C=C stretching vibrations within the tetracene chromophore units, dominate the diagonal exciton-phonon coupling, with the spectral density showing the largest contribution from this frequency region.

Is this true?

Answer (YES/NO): YES